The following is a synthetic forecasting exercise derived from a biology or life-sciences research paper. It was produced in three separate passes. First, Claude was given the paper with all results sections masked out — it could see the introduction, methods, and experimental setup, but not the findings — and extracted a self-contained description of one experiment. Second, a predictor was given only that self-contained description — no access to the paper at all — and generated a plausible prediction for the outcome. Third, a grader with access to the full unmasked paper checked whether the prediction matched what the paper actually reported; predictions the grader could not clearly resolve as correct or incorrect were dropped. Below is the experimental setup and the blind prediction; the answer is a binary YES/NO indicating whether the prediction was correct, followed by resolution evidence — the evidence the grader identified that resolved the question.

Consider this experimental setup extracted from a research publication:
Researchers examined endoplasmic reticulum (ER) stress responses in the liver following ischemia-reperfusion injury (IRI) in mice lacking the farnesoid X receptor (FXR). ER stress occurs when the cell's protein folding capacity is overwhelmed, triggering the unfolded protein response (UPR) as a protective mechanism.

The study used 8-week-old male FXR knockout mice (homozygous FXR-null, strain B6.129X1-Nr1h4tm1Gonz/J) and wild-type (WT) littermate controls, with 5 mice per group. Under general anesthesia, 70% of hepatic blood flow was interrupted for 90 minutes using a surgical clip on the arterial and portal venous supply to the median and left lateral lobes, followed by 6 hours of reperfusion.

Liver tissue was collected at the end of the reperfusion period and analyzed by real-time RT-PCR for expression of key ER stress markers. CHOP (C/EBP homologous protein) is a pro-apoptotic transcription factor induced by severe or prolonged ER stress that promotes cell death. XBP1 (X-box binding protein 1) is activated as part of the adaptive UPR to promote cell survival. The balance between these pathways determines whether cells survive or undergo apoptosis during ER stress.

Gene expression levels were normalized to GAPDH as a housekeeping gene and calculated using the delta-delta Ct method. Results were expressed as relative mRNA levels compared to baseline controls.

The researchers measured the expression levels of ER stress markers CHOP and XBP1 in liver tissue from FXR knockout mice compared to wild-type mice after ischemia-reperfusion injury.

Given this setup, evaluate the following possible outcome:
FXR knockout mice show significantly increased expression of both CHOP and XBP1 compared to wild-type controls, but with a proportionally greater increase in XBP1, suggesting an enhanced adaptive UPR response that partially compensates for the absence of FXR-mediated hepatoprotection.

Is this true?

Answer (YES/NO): NO